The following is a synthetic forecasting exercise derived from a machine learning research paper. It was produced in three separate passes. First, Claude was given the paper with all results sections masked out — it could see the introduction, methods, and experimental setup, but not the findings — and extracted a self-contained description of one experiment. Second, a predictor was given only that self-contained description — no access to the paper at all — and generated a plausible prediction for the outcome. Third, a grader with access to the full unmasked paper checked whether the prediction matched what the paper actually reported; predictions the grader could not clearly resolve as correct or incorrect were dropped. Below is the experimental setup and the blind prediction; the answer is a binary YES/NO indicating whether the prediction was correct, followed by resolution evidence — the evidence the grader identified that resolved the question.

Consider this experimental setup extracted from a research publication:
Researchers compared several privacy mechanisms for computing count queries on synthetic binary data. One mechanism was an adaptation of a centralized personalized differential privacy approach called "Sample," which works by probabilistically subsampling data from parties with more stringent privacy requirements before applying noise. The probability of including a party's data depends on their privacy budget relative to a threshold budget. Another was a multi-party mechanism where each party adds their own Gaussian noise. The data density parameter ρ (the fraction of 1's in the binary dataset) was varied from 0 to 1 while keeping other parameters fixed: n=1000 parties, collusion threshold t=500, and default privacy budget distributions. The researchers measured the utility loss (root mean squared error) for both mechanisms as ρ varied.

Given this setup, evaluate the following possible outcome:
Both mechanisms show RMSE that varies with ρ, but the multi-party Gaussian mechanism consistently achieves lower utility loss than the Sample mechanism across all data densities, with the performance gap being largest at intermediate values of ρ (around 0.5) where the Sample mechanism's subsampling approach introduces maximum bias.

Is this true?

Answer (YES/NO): NO